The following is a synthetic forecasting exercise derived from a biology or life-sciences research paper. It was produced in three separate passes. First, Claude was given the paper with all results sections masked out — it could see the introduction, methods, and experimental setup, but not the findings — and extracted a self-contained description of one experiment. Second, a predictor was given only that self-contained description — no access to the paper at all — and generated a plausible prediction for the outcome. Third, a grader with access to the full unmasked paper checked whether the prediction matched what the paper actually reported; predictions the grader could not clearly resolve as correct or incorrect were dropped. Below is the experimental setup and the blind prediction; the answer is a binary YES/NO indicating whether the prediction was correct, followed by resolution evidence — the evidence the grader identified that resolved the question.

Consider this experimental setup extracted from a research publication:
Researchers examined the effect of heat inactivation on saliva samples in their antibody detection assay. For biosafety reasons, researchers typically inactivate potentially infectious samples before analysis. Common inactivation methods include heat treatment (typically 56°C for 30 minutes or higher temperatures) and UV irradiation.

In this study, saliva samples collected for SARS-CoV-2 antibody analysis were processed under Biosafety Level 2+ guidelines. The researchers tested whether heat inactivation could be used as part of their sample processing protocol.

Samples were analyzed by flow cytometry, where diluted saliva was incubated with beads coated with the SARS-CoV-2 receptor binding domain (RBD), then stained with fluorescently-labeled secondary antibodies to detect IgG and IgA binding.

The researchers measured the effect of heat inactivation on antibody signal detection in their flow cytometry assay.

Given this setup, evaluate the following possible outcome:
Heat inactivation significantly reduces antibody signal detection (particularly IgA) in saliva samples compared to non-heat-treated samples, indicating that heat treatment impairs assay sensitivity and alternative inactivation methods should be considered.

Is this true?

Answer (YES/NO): NO